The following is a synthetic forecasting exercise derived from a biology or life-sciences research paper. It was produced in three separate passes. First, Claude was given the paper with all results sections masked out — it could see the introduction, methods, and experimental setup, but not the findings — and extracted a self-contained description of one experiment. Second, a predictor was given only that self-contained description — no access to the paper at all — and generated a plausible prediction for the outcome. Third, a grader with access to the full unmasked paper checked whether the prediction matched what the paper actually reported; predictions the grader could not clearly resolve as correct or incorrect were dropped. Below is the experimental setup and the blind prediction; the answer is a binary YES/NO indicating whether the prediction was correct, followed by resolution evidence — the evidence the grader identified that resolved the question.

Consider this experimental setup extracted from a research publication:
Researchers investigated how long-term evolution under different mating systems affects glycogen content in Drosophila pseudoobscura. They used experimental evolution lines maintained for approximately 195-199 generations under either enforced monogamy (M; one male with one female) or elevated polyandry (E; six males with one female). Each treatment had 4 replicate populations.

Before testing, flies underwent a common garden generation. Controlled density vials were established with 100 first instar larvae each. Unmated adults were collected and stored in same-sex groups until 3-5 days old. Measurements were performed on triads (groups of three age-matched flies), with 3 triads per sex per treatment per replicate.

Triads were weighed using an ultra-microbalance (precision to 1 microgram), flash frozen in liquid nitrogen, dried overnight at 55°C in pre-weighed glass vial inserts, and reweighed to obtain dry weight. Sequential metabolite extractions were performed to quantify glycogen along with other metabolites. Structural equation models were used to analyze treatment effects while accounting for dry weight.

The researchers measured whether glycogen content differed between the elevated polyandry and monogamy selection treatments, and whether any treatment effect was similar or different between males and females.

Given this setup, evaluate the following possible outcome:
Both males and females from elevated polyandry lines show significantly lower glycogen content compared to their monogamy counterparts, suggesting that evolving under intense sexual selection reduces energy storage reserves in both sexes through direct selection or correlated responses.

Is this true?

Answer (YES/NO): NO